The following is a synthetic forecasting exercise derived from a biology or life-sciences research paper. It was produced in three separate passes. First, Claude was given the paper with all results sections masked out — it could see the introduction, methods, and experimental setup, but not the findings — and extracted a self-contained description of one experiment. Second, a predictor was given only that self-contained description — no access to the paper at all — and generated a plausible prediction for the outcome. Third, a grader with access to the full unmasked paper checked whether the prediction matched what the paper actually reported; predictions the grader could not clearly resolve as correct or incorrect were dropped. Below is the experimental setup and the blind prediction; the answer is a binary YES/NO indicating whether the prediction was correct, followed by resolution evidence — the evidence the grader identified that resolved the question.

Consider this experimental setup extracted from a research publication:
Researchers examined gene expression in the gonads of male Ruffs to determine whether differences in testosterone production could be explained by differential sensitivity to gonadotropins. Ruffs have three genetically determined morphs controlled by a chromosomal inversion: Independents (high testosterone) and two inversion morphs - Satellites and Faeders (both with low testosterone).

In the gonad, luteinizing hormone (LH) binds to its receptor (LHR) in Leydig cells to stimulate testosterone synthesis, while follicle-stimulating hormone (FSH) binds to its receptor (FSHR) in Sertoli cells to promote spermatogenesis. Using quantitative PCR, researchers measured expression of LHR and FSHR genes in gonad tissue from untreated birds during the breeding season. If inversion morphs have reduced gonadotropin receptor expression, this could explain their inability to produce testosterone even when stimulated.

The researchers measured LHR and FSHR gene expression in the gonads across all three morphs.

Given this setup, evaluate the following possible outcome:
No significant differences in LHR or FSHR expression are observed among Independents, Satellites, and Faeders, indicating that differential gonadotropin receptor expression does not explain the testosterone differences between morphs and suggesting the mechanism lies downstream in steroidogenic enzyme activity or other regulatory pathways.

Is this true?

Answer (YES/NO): YES